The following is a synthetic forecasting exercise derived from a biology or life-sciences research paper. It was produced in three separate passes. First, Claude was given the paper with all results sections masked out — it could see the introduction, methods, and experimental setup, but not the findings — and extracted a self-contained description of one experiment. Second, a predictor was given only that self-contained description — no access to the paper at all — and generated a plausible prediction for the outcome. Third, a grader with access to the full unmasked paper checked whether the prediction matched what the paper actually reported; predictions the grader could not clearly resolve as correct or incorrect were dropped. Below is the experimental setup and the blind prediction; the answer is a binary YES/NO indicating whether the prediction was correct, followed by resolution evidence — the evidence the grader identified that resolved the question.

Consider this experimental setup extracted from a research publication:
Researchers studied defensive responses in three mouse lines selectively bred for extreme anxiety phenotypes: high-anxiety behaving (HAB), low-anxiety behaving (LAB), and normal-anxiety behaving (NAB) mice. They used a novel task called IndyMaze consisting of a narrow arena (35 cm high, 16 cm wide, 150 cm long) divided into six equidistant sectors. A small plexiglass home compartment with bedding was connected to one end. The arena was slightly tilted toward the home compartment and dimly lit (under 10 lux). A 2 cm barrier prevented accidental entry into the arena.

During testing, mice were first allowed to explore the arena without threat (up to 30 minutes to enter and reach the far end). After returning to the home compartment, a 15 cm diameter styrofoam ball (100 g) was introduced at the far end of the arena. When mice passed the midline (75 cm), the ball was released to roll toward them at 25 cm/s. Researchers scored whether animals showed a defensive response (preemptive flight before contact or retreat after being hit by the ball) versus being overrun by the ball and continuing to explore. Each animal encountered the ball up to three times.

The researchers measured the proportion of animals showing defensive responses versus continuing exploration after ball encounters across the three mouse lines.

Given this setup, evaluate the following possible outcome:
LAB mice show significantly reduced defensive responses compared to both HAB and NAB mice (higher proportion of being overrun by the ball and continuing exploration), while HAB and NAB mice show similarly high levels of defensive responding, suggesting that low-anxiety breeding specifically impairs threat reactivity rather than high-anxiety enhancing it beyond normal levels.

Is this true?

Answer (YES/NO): YES